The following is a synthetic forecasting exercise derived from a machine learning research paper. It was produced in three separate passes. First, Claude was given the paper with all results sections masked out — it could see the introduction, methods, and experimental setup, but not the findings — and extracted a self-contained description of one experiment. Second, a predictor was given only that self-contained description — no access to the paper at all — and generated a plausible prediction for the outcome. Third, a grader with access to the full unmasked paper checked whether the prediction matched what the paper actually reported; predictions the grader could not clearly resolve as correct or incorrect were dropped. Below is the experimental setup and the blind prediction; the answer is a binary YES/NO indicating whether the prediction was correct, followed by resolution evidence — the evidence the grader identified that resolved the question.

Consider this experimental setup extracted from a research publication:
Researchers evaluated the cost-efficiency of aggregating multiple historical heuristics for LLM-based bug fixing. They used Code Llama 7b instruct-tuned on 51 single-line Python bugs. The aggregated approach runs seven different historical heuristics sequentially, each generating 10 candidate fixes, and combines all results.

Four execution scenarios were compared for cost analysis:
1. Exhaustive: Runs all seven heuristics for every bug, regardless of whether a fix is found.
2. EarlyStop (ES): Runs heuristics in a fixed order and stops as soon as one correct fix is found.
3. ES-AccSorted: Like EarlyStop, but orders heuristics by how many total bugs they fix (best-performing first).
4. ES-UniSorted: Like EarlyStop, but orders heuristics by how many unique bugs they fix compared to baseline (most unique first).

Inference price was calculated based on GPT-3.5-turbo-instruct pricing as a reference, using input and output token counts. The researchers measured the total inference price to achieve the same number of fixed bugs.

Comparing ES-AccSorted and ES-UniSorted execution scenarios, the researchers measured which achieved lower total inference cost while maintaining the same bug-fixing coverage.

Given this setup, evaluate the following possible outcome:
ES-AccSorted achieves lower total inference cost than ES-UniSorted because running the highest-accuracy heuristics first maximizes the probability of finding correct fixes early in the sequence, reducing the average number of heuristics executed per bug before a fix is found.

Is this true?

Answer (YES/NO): NO